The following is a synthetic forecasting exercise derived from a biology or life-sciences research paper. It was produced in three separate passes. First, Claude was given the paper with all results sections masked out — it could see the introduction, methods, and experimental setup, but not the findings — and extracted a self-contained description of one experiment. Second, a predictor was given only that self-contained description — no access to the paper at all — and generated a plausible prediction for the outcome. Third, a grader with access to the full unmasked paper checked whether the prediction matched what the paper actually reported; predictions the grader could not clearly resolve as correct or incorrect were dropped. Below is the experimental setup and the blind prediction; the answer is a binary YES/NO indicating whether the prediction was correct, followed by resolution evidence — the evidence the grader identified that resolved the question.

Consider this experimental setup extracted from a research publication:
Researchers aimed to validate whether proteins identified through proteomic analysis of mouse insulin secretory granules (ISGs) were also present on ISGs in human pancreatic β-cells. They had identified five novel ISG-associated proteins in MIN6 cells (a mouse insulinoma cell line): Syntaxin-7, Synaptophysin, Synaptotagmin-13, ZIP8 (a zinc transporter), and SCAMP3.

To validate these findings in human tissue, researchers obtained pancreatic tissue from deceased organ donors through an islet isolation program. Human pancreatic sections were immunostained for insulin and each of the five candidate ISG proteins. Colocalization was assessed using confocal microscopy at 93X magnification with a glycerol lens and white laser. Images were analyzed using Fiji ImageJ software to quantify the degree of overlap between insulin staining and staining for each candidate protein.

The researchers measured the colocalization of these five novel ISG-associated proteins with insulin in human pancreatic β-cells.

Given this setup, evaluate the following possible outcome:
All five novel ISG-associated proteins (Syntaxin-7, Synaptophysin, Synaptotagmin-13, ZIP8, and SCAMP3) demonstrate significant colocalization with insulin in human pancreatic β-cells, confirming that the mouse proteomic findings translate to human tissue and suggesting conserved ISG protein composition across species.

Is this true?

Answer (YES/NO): NO